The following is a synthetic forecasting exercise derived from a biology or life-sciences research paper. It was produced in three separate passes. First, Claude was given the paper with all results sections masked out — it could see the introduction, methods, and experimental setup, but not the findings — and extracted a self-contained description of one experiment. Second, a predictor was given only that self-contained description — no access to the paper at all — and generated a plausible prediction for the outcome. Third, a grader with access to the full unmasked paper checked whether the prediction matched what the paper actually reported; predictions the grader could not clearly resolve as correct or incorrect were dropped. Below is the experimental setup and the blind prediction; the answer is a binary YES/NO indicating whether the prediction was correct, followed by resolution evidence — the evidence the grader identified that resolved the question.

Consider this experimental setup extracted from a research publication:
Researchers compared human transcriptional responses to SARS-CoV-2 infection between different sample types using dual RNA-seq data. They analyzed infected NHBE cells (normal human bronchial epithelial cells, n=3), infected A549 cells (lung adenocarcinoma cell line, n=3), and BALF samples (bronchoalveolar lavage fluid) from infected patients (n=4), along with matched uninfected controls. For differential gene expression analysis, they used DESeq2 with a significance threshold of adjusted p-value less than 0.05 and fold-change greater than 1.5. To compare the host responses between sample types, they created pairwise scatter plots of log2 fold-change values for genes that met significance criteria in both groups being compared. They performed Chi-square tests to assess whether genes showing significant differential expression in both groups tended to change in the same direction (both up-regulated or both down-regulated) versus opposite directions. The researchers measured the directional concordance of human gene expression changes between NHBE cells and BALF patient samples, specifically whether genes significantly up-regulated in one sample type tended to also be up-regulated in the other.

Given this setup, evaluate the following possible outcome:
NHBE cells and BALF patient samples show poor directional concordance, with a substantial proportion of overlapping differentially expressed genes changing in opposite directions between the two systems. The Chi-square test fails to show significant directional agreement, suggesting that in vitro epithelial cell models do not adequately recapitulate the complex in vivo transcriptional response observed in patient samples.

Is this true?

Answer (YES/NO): NO